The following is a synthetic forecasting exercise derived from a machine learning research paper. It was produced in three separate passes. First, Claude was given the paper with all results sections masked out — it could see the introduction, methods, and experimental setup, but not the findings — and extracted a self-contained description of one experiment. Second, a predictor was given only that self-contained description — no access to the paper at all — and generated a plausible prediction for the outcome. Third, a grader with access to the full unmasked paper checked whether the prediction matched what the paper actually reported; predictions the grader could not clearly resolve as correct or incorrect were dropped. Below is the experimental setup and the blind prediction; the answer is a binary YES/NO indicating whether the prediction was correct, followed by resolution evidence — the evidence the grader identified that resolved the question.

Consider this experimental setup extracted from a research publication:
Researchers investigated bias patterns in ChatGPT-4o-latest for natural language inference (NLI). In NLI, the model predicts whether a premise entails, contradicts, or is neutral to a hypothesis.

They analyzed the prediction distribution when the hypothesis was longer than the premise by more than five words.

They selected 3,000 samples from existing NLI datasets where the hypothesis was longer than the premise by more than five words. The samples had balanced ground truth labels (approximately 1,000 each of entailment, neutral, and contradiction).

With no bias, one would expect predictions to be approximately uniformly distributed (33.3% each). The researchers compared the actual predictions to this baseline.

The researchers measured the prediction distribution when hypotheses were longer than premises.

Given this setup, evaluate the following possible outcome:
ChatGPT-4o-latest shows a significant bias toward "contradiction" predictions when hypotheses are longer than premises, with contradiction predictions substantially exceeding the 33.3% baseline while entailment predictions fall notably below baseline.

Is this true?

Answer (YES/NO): NO